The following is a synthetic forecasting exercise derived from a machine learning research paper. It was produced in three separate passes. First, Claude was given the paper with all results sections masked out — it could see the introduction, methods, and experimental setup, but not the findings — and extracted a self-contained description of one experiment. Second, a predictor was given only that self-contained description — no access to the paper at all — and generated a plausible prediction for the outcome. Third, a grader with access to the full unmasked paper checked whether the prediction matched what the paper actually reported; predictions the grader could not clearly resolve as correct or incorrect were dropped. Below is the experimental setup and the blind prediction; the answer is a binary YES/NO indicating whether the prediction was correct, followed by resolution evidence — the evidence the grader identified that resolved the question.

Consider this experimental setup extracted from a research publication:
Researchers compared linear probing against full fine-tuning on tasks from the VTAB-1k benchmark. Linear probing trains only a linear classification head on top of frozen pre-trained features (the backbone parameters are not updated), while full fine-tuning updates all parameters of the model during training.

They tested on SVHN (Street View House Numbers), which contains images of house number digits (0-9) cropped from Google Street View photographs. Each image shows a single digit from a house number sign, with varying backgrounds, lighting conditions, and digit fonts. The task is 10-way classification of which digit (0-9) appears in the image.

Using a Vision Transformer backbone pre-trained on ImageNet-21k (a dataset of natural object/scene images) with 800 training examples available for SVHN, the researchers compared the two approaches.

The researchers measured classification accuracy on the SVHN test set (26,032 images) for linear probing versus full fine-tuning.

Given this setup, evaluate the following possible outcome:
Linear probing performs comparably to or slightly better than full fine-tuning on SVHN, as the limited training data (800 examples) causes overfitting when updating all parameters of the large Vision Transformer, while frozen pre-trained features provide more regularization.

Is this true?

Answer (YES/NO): NO